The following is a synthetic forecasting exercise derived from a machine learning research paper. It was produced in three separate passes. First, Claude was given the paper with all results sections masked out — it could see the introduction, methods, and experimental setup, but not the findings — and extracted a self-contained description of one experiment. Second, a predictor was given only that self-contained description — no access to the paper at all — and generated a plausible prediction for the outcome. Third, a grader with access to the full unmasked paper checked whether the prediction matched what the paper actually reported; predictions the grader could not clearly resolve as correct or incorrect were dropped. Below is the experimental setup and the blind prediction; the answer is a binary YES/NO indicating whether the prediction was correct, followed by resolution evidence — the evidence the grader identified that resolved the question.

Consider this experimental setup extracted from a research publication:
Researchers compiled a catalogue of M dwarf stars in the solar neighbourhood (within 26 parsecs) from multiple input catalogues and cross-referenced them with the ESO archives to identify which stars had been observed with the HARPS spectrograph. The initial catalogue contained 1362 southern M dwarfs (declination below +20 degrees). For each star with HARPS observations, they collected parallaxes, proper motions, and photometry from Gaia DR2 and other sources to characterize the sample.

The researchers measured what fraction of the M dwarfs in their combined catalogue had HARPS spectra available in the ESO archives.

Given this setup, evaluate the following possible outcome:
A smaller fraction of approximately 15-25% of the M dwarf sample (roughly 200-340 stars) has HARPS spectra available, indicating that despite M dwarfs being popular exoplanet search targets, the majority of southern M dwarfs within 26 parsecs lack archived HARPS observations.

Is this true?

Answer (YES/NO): NO